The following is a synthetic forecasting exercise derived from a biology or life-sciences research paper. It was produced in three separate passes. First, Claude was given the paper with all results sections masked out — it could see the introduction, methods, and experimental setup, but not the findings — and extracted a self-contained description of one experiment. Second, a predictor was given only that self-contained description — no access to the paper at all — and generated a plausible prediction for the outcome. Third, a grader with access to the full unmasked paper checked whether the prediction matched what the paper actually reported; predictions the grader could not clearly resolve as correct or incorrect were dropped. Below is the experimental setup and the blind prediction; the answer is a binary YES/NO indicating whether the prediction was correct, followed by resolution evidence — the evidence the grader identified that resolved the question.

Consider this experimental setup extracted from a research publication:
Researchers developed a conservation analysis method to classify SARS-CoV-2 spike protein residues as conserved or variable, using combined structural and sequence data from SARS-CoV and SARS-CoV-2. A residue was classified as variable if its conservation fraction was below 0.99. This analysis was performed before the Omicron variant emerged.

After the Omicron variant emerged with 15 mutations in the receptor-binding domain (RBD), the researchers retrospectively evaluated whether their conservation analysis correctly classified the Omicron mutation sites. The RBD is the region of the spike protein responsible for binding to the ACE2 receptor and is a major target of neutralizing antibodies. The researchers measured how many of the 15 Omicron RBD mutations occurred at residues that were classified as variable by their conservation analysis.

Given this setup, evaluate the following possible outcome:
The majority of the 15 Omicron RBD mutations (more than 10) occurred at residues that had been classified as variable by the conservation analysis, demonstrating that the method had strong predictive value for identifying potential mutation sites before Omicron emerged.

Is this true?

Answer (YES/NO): YES